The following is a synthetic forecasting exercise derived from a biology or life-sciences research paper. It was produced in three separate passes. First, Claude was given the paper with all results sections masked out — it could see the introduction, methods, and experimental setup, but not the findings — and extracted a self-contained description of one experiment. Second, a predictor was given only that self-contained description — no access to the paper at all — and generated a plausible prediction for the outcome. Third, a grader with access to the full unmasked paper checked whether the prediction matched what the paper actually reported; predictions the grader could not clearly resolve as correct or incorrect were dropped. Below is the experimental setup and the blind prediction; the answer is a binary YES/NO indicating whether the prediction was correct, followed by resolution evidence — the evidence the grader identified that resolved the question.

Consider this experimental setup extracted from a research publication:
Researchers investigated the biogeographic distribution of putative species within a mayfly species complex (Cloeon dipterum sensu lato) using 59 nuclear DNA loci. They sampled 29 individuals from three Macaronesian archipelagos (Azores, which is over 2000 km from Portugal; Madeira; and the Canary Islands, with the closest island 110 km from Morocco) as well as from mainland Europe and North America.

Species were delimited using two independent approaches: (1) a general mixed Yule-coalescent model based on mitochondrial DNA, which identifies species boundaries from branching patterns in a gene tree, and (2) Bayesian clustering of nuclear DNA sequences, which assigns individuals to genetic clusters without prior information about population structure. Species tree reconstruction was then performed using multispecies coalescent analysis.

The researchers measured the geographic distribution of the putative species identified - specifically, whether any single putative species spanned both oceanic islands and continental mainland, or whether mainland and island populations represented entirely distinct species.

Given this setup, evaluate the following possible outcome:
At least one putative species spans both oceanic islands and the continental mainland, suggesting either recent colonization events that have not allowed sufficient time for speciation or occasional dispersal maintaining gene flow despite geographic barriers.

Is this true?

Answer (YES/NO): YES